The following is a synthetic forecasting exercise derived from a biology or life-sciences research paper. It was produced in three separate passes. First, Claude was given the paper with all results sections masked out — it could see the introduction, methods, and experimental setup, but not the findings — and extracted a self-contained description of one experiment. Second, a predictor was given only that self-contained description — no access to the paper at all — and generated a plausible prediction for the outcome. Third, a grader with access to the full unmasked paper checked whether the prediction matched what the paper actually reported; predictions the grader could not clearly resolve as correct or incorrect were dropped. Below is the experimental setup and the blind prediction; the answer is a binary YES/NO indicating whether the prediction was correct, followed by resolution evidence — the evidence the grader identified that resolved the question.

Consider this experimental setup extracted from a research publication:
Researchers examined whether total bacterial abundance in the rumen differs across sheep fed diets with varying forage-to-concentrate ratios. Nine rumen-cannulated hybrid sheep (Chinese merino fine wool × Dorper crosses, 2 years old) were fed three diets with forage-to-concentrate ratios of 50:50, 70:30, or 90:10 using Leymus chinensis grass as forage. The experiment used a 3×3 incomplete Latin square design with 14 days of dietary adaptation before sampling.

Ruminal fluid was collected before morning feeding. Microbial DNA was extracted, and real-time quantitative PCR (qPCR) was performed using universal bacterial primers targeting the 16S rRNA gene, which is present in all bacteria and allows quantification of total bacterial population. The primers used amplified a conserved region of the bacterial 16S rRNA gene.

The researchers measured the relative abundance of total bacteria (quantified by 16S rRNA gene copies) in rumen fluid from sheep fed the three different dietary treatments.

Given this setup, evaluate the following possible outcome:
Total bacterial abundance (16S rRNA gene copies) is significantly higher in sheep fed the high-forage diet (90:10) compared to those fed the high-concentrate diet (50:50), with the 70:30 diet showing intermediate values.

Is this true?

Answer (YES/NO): YES